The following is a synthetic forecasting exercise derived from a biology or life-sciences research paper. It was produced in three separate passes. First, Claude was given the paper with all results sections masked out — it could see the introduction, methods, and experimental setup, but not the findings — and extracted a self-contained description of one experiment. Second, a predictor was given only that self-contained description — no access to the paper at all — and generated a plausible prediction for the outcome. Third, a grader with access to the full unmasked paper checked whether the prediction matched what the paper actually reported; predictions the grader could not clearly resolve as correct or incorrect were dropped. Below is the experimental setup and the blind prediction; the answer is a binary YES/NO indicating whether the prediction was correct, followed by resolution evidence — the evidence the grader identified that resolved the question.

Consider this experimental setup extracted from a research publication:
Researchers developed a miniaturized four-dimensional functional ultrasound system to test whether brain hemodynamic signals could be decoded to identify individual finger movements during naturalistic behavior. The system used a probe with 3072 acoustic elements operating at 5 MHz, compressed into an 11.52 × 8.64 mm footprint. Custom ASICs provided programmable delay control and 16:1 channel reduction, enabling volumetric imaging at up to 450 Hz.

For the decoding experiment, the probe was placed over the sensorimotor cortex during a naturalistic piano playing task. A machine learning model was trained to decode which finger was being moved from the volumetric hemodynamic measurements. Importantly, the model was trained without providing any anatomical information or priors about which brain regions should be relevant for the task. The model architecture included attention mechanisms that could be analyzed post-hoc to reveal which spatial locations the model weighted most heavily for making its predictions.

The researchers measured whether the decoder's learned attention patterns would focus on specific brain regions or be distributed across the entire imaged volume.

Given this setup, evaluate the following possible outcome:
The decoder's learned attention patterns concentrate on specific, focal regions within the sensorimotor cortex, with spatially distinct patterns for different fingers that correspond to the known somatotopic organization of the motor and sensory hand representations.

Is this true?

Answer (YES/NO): NO